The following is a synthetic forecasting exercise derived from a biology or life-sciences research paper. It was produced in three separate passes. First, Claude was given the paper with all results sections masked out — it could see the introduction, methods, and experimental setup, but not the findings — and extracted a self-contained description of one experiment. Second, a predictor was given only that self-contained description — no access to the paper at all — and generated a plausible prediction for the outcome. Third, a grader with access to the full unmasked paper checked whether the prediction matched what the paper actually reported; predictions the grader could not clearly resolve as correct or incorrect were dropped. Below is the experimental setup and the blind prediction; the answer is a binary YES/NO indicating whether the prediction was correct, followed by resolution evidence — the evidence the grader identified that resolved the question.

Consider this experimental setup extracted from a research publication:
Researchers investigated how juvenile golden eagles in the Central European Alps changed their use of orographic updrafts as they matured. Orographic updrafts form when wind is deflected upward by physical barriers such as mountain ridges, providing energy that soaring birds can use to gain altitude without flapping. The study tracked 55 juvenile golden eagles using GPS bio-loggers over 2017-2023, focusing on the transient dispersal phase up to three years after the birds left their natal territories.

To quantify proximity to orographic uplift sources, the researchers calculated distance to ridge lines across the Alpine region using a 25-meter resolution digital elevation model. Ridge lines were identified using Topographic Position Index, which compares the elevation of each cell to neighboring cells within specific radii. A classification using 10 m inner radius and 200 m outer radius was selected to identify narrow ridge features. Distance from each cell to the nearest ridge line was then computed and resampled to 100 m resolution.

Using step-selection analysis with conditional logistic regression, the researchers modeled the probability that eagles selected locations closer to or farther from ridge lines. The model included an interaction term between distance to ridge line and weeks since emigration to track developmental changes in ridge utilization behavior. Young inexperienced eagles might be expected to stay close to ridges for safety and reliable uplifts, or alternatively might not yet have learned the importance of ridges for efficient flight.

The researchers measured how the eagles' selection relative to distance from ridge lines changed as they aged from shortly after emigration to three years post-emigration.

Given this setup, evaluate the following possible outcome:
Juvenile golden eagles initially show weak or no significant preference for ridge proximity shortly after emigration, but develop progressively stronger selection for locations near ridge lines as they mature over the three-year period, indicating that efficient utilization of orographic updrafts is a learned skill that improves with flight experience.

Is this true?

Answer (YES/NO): NO